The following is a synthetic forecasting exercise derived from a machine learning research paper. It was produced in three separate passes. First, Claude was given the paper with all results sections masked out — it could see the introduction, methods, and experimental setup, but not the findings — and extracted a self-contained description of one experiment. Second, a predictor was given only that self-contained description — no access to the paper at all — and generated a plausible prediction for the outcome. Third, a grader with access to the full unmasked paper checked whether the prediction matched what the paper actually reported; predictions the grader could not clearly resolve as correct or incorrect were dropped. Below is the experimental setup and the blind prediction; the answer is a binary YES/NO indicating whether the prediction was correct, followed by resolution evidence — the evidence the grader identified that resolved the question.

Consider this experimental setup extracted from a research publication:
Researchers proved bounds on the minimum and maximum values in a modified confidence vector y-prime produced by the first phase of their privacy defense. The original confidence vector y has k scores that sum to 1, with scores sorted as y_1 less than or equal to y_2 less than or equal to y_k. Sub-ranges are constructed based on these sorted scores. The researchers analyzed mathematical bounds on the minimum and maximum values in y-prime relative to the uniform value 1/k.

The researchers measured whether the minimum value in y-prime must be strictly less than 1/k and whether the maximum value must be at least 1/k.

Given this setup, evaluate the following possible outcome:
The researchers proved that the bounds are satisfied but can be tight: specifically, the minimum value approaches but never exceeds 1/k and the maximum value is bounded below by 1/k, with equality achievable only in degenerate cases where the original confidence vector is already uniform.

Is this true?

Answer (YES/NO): NO